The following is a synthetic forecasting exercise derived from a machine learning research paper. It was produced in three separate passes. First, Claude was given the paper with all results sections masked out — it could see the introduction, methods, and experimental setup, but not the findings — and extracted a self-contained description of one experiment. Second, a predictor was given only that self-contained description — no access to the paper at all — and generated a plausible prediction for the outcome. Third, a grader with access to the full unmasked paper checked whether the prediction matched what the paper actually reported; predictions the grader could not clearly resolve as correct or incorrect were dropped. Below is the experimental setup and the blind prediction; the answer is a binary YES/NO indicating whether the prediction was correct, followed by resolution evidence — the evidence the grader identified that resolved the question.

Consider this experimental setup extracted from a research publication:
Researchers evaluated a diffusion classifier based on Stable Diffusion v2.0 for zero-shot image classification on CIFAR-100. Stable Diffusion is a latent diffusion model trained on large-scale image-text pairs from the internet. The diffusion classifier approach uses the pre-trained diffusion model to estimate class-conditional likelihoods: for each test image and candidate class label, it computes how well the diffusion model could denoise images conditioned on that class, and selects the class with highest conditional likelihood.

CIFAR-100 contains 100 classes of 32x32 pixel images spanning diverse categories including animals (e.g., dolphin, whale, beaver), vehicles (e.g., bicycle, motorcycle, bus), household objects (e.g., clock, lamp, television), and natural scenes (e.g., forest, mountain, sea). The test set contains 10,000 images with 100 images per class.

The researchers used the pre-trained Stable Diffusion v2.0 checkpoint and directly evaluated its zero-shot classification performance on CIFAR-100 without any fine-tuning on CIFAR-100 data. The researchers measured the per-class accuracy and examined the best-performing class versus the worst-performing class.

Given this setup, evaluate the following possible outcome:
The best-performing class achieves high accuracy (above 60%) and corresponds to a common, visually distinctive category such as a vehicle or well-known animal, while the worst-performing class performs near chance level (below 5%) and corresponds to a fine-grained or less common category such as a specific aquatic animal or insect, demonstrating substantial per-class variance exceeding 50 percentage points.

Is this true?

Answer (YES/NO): NO